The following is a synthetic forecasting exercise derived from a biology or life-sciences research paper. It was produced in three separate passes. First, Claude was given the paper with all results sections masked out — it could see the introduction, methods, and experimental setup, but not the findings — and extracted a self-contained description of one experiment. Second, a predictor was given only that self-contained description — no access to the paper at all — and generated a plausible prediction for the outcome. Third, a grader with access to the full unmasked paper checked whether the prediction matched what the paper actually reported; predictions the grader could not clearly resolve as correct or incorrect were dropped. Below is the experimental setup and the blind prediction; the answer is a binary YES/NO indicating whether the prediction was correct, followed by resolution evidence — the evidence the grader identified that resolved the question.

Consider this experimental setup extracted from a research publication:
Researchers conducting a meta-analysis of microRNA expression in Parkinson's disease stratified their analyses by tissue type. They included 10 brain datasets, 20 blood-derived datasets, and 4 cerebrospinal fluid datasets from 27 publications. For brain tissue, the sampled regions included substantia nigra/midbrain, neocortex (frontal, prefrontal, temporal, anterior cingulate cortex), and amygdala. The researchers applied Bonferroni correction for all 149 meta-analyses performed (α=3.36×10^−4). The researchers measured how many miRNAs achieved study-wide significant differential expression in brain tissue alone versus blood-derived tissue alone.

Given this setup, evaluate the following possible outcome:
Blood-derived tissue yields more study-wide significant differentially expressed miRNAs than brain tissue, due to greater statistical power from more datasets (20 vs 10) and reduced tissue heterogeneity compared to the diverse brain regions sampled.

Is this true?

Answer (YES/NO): YES